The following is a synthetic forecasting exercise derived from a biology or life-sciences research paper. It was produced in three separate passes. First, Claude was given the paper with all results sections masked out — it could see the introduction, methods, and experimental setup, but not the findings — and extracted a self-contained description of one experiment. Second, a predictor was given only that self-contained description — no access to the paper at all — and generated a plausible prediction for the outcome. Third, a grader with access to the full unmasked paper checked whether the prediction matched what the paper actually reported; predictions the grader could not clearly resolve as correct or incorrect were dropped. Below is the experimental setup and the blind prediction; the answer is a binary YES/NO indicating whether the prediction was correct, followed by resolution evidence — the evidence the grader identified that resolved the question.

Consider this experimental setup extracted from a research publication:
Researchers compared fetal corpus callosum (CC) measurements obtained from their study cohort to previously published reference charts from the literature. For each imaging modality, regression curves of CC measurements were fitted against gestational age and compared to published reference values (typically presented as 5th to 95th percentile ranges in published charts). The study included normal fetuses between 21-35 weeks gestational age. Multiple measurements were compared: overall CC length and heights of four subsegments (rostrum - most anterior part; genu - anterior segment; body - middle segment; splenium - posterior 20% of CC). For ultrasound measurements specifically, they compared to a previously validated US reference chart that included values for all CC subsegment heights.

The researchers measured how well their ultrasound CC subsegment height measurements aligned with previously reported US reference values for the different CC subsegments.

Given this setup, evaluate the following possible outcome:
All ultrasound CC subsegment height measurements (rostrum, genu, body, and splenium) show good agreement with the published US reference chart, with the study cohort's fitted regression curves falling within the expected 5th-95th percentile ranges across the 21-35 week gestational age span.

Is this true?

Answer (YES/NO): NO